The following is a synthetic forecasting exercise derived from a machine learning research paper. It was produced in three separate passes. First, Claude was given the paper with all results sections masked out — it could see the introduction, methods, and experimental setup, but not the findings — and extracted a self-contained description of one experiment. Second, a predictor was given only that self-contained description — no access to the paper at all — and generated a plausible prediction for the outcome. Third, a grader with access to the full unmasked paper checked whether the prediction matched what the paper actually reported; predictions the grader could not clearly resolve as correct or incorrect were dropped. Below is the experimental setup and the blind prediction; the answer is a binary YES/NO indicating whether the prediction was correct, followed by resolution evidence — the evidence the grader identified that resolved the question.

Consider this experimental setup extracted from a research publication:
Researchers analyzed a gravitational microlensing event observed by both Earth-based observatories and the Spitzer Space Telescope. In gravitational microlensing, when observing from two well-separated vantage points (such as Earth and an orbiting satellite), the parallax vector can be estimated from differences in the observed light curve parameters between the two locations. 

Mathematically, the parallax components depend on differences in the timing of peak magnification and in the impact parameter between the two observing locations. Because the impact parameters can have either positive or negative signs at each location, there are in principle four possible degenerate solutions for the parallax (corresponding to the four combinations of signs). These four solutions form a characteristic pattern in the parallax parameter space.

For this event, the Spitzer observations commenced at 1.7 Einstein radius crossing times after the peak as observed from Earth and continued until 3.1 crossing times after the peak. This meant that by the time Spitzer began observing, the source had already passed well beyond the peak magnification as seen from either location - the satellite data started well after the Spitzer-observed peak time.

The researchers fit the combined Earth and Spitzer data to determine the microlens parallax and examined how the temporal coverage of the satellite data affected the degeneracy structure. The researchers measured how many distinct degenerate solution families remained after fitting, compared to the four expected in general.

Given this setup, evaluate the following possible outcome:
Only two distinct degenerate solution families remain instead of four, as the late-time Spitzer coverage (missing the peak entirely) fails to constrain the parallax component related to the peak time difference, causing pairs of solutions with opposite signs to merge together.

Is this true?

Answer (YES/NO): YES